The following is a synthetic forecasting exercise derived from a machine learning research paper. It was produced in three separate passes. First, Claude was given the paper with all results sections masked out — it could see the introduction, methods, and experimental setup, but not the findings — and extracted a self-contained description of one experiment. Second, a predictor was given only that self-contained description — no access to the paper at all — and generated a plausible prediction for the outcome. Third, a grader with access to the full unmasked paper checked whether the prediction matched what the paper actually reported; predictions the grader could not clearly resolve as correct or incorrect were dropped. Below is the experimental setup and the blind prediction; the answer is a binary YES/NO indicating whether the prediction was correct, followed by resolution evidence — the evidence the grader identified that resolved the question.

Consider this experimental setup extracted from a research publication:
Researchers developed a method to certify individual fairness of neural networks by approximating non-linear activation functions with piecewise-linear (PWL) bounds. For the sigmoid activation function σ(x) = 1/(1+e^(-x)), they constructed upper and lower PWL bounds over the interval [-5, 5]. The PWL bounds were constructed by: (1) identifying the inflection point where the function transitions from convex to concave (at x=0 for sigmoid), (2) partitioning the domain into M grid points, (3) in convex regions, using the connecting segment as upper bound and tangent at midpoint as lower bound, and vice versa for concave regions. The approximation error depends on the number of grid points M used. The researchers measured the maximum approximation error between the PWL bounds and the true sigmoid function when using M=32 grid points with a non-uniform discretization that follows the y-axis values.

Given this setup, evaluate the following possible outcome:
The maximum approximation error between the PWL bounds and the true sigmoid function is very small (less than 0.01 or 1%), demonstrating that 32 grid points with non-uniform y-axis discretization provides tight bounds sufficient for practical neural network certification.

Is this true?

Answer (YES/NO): YES